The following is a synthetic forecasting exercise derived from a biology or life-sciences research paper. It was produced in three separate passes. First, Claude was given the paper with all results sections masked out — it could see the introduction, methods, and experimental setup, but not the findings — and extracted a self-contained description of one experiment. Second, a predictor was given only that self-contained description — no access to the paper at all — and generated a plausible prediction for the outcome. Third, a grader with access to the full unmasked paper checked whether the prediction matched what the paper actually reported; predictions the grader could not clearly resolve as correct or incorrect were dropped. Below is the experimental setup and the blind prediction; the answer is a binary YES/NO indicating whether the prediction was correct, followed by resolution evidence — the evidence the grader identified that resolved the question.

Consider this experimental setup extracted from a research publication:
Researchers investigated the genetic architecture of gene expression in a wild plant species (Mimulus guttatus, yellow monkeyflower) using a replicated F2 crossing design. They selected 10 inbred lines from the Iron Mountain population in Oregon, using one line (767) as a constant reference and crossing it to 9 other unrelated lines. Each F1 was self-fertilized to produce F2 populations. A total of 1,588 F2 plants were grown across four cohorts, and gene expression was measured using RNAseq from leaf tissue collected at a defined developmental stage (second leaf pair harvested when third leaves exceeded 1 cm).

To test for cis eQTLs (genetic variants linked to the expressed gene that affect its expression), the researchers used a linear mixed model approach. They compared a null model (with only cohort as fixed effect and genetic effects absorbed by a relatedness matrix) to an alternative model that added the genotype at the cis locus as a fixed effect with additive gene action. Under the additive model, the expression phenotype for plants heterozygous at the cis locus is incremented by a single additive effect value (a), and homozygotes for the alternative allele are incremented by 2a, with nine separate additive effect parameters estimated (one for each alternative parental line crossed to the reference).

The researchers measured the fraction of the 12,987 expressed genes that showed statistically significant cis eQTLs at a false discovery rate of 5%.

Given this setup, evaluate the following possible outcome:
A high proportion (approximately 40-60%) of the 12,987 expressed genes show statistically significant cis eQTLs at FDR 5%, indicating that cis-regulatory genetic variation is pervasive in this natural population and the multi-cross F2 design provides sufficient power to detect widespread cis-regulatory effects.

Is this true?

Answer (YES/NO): NO